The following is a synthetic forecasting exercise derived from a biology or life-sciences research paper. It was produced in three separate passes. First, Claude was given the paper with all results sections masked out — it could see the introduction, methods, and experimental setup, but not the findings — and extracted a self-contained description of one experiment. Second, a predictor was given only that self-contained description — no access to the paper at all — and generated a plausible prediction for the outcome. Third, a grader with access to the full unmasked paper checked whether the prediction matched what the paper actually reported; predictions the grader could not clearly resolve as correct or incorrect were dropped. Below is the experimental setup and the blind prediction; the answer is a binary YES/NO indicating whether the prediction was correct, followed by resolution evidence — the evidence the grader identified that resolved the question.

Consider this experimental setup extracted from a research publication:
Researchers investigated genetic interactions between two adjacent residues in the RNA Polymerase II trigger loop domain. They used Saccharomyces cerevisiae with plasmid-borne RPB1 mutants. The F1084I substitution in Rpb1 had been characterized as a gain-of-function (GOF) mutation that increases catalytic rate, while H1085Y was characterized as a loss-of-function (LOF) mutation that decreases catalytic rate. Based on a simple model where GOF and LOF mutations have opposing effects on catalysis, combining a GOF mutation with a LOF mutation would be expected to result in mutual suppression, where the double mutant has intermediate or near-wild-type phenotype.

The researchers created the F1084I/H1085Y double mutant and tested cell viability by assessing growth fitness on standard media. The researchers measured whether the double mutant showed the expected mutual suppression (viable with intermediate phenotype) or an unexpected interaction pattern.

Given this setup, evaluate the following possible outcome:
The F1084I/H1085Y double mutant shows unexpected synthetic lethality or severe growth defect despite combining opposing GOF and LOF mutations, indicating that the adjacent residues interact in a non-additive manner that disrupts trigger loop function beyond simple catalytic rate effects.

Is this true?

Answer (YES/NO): YES